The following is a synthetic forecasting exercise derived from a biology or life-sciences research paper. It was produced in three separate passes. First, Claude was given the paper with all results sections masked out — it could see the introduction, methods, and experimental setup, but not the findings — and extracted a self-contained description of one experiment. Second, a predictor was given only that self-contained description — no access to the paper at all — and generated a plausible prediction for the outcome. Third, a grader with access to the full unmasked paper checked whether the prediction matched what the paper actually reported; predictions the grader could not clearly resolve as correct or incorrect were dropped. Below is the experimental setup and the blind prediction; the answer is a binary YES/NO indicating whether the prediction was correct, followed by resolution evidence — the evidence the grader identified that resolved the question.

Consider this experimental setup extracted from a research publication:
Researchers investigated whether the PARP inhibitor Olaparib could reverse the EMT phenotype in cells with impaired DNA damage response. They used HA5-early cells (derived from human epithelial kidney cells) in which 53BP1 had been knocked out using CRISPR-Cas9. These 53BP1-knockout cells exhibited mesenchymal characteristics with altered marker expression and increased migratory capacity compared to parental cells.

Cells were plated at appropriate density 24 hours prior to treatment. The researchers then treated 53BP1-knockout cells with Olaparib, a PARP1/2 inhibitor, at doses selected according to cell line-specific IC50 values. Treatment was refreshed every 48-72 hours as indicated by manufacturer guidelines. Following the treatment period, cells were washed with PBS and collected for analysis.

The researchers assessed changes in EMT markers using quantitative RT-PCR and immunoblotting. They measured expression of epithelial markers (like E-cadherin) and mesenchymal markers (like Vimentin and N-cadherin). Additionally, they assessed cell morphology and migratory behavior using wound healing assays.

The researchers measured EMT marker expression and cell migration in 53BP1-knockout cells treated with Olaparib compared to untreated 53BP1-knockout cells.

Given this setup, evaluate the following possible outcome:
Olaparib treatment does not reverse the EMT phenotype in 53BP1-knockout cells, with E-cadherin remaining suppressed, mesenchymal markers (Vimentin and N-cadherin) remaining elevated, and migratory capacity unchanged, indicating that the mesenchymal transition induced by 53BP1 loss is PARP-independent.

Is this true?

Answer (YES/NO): NO